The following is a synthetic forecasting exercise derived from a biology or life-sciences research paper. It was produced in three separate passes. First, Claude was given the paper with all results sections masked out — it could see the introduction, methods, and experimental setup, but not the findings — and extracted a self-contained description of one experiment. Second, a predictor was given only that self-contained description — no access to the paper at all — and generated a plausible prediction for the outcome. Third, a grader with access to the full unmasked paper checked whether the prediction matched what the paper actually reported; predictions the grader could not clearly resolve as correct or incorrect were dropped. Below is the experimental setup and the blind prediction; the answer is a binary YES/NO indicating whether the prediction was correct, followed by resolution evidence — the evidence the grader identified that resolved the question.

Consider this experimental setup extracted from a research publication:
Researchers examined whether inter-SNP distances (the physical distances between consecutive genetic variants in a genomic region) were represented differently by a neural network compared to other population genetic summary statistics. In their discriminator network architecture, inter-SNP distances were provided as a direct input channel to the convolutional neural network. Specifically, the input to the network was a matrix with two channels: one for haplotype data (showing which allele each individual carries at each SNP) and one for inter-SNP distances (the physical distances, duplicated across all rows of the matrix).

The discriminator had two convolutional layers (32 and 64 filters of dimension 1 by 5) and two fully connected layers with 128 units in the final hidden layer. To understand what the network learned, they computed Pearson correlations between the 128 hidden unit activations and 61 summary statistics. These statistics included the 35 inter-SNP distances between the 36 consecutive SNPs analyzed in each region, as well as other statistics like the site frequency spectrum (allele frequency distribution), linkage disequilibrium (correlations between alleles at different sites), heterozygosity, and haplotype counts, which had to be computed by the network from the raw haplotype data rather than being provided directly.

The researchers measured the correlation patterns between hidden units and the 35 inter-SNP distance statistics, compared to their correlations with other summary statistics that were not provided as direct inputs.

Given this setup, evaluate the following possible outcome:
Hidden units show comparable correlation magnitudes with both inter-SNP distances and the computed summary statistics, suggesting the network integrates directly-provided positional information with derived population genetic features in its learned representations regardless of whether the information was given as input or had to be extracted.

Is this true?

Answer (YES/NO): NO